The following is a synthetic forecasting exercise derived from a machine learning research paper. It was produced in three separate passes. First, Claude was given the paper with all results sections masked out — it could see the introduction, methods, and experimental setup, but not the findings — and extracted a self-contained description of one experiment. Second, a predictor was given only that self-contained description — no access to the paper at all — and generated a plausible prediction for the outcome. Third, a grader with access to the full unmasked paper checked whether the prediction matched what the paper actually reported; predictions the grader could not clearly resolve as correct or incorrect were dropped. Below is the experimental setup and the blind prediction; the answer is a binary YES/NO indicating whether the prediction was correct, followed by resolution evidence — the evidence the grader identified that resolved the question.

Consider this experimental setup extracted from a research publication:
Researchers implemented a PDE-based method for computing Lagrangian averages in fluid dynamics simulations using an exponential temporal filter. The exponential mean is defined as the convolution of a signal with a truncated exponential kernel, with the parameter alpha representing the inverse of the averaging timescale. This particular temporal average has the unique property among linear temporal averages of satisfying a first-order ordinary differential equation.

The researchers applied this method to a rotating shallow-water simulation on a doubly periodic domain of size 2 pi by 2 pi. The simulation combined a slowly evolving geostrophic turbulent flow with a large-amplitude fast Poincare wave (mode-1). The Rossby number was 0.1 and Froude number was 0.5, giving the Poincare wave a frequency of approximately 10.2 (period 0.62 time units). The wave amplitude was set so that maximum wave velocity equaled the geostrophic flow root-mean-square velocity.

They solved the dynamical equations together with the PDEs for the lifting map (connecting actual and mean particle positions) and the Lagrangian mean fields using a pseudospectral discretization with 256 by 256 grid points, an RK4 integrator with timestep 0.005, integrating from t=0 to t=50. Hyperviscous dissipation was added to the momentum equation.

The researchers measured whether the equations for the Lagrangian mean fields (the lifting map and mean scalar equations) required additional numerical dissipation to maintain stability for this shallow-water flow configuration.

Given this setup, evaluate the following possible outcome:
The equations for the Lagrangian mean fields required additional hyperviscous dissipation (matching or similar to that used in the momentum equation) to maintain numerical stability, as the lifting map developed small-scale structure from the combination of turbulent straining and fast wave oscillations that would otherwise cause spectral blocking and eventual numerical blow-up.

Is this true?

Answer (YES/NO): NO